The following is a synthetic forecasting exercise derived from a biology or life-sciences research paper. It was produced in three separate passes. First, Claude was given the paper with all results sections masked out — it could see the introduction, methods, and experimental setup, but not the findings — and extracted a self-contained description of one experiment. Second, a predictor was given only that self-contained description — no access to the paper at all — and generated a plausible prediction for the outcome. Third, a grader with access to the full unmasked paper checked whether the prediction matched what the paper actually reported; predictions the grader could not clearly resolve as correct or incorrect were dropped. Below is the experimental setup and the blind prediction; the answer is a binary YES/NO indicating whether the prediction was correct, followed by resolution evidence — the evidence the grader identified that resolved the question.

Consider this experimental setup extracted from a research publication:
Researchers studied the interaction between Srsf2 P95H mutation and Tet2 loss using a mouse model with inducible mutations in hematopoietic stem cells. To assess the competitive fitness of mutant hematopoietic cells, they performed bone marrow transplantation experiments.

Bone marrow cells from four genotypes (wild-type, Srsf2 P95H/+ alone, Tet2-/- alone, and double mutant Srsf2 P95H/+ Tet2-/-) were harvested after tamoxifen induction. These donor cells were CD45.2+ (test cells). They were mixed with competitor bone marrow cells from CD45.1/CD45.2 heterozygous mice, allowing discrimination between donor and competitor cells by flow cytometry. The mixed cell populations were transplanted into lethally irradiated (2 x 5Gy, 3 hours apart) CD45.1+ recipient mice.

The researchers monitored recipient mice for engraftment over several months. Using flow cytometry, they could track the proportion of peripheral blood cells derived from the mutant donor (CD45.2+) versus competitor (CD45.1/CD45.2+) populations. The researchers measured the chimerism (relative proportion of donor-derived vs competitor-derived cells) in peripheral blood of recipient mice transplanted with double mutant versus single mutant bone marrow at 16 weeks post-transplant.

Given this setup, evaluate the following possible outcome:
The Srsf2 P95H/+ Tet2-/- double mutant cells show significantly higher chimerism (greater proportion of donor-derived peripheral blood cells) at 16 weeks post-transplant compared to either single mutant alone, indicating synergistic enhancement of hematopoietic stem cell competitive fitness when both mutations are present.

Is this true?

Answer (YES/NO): NO